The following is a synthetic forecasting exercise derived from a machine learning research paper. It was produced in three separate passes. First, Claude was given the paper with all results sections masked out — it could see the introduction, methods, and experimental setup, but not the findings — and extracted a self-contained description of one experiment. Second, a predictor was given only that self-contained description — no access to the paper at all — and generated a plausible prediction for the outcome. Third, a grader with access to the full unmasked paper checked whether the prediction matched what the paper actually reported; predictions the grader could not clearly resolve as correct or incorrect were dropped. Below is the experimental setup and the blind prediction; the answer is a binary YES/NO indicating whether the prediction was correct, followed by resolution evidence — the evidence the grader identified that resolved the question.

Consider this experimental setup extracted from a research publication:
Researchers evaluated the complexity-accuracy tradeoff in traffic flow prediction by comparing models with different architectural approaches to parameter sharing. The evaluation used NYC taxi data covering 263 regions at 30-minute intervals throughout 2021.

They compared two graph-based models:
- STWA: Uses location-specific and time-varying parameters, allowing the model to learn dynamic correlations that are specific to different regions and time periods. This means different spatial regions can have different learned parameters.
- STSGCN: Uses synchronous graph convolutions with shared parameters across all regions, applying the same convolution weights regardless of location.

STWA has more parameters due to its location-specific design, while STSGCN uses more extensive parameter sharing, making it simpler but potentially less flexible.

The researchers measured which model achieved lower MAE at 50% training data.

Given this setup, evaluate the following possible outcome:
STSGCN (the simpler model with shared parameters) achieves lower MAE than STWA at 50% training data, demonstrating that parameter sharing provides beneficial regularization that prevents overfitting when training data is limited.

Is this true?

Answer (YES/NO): NO